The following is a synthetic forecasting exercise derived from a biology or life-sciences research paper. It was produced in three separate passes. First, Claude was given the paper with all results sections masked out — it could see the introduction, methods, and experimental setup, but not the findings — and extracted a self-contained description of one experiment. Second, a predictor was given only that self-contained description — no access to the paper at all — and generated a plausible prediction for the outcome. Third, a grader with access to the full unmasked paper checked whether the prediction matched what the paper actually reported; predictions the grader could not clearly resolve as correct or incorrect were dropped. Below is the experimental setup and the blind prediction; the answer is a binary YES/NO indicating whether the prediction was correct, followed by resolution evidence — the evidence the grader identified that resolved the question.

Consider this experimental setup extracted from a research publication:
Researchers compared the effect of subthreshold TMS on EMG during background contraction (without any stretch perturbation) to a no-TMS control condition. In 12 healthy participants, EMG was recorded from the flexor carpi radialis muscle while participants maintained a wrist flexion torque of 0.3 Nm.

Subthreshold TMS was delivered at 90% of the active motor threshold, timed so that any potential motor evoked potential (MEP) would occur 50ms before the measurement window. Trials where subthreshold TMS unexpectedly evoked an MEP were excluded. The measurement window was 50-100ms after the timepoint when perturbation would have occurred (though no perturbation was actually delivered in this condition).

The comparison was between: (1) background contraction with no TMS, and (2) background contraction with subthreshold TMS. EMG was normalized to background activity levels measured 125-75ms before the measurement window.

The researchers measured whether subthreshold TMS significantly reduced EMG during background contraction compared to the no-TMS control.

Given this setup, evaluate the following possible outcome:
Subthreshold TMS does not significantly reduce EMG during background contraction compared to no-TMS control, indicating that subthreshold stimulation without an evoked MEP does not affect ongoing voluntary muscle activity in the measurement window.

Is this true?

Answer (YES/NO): YES